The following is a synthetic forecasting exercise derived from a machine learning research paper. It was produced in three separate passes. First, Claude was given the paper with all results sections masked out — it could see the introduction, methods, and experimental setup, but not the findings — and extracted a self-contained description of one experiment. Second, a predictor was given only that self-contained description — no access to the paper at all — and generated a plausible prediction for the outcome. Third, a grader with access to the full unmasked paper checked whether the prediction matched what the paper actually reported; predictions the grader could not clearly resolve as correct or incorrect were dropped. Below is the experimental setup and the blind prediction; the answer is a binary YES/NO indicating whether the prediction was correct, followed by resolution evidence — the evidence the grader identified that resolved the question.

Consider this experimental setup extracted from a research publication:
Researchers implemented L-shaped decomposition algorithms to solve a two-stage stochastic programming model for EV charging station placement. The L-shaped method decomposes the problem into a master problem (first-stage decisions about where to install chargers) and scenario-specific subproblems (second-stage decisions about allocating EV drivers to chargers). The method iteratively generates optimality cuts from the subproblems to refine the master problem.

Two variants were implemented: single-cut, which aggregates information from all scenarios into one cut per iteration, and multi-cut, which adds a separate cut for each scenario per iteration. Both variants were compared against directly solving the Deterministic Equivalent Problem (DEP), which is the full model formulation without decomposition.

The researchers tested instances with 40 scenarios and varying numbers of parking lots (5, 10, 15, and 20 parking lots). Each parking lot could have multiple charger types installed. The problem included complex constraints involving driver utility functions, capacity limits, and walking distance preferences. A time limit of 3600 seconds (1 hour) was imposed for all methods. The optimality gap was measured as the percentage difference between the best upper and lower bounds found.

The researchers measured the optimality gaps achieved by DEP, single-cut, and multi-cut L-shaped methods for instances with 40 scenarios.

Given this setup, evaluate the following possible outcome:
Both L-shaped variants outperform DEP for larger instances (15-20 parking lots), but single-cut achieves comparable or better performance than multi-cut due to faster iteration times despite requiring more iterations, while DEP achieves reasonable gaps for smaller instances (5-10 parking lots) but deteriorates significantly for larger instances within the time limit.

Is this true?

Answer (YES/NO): NO